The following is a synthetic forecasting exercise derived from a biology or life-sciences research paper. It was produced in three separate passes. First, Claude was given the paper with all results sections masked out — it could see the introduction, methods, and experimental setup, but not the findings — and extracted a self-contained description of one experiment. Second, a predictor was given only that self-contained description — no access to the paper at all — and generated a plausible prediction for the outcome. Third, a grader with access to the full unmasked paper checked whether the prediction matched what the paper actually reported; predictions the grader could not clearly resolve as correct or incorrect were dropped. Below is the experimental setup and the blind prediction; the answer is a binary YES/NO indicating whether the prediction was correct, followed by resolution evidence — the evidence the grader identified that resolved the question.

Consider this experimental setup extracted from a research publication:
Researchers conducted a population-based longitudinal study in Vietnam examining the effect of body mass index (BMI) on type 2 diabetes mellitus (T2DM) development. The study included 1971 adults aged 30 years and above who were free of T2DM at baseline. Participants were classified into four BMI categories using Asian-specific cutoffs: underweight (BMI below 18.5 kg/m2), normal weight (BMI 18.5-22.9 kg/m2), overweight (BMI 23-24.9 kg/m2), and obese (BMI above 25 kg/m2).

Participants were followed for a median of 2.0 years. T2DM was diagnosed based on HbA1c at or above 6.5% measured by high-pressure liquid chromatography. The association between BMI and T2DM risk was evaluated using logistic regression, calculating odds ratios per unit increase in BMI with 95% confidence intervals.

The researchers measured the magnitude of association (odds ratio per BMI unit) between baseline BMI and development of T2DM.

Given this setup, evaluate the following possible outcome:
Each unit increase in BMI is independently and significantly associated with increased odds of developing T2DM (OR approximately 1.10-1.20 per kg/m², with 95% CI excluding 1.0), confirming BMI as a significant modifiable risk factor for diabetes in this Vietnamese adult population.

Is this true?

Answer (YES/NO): YES